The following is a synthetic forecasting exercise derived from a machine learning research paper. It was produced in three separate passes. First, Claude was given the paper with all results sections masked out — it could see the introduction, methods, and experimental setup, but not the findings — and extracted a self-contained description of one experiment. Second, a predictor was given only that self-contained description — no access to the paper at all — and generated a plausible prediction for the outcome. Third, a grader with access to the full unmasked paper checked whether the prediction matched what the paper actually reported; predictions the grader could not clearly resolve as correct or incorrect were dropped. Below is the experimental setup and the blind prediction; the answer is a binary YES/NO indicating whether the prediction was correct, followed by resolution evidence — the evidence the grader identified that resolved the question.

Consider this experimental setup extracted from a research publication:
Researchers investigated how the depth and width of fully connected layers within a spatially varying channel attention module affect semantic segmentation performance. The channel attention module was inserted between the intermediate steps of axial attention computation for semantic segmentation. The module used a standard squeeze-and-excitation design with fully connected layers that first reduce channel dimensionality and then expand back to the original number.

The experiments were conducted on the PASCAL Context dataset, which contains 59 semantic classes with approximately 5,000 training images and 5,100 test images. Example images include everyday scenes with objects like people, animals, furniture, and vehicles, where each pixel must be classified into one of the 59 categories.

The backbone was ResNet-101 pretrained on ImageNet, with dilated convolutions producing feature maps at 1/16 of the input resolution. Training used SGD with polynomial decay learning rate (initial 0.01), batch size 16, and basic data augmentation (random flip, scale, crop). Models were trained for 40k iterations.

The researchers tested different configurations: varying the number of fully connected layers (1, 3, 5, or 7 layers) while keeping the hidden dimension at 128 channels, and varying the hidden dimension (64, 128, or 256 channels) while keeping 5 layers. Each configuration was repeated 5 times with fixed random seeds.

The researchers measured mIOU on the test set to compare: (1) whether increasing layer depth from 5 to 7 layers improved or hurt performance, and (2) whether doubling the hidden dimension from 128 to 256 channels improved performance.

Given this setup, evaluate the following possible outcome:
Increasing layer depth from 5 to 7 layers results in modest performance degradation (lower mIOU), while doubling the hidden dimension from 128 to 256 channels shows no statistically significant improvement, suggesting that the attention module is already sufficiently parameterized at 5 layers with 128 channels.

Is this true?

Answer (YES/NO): NO